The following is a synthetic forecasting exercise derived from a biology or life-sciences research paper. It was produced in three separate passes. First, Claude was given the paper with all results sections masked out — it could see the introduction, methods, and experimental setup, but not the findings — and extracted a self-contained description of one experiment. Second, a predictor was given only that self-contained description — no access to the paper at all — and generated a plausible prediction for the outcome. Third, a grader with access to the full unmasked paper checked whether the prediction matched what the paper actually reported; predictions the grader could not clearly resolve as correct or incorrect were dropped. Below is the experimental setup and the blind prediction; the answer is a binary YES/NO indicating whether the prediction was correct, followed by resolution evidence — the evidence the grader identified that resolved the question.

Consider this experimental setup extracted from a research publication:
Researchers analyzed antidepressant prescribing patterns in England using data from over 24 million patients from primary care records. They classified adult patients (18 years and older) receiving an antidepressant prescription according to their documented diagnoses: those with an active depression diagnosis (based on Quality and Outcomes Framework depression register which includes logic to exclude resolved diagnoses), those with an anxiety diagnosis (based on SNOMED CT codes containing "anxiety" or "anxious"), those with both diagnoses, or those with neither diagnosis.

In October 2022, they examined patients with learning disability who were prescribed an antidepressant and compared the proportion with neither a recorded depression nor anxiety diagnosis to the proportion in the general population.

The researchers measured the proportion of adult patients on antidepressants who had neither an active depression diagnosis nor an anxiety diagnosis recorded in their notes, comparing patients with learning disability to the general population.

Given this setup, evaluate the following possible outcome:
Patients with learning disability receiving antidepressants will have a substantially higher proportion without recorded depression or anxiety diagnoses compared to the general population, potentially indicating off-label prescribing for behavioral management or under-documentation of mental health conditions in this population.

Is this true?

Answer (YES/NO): NO